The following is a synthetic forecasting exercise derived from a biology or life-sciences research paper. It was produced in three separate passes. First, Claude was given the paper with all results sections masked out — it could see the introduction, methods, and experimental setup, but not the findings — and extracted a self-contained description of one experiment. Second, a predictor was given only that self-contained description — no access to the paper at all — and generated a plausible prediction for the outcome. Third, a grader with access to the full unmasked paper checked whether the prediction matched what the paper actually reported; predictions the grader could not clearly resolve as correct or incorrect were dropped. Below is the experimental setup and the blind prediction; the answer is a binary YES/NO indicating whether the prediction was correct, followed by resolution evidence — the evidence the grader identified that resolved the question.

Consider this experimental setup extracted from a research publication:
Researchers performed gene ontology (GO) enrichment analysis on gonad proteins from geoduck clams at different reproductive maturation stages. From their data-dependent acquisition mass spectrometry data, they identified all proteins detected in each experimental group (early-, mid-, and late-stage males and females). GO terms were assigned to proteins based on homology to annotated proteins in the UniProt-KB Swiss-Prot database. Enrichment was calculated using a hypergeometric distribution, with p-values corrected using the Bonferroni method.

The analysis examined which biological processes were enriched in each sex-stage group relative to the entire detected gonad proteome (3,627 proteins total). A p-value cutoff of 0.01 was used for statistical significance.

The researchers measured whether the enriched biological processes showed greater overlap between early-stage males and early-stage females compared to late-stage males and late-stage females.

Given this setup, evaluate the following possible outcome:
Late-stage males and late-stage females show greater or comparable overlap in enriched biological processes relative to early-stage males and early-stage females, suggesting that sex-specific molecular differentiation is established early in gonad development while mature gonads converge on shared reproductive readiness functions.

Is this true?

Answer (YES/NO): NO